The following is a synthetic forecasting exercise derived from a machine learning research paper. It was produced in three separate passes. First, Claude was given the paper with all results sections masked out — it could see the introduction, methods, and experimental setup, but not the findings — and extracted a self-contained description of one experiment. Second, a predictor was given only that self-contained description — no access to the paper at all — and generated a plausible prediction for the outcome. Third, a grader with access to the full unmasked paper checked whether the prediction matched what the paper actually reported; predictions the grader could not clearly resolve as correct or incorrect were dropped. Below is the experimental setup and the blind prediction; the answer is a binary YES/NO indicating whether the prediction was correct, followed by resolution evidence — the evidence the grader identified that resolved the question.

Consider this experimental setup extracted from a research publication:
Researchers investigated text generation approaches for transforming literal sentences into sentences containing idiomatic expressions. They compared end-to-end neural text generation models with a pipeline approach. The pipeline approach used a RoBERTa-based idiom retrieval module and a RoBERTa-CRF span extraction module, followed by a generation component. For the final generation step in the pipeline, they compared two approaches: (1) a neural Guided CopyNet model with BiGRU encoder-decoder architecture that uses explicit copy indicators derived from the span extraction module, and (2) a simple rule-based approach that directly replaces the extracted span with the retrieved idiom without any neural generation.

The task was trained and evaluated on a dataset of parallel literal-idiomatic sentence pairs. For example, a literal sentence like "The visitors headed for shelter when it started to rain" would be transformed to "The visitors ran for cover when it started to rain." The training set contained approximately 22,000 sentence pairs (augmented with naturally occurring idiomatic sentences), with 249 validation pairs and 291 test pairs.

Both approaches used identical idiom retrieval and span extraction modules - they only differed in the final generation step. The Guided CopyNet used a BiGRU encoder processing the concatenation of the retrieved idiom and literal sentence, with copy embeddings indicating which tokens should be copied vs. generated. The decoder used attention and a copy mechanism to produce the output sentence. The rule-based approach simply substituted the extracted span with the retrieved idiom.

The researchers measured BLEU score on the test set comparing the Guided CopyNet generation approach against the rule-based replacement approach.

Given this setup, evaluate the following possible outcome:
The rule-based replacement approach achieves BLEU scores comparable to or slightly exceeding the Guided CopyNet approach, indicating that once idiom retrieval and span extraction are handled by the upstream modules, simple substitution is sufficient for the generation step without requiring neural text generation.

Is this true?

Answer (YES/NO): NO